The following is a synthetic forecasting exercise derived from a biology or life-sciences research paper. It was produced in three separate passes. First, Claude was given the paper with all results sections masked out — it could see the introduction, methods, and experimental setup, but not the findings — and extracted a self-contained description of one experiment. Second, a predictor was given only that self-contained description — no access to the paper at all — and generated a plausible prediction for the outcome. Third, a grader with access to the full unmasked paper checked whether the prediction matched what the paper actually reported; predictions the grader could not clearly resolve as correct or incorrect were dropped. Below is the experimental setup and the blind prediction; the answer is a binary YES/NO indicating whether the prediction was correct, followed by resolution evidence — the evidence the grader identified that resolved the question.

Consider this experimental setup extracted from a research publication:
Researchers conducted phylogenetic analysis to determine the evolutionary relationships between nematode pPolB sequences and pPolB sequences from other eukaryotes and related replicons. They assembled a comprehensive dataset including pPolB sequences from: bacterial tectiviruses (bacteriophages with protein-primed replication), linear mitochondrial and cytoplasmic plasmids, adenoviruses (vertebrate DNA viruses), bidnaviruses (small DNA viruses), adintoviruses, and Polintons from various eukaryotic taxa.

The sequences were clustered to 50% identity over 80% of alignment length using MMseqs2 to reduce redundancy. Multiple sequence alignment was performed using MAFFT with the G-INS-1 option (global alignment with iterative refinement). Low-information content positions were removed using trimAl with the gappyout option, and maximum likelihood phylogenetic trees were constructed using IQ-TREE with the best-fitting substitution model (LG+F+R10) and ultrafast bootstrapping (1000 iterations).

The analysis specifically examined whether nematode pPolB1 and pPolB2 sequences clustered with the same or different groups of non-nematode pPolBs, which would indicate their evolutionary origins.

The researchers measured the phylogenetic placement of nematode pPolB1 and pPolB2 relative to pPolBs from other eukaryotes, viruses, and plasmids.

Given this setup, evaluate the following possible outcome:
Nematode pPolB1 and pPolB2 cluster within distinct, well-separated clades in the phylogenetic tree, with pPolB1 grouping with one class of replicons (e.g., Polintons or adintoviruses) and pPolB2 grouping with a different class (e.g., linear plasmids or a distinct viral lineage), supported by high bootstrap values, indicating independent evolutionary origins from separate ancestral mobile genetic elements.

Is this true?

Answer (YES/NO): NO